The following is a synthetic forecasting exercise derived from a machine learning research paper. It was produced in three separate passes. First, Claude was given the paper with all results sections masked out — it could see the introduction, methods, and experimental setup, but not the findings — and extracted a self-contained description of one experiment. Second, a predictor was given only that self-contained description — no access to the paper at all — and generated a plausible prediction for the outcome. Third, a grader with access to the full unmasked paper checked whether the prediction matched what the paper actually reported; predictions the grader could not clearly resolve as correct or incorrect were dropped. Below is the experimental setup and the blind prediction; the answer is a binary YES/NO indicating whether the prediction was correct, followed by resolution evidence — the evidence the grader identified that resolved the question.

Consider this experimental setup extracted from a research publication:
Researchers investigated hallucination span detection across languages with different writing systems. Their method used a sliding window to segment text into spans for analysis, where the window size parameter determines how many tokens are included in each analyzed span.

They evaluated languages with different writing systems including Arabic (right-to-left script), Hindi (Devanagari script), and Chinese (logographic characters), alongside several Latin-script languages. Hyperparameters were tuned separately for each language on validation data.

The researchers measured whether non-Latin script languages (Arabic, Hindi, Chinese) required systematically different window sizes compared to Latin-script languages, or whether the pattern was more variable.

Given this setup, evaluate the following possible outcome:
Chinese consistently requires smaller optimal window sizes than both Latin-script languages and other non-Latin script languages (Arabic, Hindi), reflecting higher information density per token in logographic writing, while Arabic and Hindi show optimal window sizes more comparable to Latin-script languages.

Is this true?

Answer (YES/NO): NO